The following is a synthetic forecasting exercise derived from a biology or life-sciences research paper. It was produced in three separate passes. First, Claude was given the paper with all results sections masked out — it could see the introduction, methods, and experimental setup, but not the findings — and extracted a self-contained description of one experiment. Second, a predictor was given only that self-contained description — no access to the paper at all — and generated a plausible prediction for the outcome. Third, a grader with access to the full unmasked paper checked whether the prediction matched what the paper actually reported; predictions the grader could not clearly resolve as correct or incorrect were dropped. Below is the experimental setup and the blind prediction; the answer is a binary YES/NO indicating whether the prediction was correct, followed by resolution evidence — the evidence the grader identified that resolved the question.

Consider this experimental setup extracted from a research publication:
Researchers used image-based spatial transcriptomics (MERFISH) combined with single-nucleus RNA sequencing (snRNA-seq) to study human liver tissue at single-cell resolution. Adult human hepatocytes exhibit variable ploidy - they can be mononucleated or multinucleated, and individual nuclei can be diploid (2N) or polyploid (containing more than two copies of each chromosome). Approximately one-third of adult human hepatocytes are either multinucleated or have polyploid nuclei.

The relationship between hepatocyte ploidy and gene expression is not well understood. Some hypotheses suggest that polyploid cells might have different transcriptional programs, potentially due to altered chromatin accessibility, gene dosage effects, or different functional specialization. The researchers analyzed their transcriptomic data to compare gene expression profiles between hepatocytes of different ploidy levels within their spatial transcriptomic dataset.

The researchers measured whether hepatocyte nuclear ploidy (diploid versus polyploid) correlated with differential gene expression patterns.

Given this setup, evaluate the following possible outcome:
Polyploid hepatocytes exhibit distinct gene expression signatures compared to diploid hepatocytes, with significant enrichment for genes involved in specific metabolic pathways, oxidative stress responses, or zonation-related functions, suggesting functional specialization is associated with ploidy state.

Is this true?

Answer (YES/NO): NO